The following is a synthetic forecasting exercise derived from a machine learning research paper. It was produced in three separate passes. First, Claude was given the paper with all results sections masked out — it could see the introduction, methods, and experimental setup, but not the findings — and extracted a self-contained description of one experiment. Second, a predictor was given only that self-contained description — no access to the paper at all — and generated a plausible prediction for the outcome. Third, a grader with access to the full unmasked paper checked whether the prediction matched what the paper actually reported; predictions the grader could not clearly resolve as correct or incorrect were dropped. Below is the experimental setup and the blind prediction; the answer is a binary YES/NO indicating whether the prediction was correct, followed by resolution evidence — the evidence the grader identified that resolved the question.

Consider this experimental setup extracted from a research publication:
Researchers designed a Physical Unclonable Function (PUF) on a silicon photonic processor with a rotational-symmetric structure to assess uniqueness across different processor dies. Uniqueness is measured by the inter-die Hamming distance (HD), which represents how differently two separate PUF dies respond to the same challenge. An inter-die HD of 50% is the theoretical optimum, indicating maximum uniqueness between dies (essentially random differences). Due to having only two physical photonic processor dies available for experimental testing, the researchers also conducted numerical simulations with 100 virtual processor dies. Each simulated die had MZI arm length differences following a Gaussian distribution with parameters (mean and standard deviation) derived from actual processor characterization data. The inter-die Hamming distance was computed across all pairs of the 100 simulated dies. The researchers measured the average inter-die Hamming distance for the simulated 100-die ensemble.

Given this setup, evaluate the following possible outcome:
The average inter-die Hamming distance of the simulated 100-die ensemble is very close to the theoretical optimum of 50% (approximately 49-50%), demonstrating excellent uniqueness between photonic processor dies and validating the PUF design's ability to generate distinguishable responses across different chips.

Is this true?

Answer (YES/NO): YES